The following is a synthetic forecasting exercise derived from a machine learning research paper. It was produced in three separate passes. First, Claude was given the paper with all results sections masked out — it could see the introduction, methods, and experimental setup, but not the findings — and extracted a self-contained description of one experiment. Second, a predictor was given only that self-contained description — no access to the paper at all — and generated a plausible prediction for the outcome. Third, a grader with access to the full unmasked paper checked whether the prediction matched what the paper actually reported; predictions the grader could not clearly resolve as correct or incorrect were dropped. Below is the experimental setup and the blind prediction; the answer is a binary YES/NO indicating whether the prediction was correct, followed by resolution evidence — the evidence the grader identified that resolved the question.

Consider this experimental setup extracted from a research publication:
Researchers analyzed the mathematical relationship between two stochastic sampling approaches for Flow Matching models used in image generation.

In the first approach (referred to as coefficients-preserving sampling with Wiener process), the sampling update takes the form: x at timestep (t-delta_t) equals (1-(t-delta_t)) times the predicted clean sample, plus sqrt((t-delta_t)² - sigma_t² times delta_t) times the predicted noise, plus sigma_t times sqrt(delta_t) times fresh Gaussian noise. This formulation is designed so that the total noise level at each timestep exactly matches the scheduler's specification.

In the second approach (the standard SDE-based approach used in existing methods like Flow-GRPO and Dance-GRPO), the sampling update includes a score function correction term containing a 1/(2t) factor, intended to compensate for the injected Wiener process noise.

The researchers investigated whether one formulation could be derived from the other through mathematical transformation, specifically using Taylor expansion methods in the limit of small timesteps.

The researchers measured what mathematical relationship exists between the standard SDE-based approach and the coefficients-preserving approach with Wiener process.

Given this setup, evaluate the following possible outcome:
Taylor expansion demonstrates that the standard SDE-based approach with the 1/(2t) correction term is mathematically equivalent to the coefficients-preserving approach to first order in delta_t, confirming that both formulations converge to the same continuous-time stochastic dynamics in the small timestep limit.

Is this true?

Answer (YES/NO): YES